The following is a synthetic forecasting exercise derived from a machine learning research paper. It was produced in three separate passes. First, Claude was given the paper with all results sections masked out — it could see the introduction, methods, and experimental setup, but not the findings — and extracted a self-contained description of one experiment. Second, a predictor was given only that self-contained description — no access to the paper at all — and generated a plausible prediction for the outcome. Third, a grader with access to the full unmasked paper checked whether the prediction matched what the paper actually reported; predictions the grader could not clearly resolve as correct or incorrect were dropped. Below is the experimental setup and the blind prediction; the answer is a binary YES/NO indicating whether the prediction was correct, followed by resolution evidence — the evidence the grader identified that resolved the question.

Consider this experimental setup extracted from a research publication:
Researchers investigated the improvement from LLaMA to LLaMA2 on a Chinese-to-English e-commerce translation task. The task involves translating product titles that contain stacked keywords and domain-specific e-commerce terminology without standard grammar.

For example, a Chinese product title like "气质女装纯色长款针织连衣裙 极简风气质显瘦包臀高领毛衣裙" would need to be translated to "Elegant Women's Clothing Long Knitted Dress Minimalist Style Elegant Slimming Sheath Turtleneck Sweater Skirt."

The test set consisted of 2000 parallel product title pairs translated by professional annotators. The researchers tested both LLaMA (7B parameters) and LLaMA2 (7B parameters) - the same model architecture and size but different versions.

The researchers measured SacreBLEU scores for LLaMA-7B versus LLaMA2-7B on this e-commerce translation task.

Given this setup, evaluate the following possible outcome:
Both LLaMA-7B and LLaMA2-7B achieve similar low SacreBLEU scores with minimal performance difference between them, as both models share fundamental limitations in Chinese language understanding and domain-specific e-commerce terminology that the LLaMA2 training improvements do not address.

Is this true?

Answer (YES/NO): NO